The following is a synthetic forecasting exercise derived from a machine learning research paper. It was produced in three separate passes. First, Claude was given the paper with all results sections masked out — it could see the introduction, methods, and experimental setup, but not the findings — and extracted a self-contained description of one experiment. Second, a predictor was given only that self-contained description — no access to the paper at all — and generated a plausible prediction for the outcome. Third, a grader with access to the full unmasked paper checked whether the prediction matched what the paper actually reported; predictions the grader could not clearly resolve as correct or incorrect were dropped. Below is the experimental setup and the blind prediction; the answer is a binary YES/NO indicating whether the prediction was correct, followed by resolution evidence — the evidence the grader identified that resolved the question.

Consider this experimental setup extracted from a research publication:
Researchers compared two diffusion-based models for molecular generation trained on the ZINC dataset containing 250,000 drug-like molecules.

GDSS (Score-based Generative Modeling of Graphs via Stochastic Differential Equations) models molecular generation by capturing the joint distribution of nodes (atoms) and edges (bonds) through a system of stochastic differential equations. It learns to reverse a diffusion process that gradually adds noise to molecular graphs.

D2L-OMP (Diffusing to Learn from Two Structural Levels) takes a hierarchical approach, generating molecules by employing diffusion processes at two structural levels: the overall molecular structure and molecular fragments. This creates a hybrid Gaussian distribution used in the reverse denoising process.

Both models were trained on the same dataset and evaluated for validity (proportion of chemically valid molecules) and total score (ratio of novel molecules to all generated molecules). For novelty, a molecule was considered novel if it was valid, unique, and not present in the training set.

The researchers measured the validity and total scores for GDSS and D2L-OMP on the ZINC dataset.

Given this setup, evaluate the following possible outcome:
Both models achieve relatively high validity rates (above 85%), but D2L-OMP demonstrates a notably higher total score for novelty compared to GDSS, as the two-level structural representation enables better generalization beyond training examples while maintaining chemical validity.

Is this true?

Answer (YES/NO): NO